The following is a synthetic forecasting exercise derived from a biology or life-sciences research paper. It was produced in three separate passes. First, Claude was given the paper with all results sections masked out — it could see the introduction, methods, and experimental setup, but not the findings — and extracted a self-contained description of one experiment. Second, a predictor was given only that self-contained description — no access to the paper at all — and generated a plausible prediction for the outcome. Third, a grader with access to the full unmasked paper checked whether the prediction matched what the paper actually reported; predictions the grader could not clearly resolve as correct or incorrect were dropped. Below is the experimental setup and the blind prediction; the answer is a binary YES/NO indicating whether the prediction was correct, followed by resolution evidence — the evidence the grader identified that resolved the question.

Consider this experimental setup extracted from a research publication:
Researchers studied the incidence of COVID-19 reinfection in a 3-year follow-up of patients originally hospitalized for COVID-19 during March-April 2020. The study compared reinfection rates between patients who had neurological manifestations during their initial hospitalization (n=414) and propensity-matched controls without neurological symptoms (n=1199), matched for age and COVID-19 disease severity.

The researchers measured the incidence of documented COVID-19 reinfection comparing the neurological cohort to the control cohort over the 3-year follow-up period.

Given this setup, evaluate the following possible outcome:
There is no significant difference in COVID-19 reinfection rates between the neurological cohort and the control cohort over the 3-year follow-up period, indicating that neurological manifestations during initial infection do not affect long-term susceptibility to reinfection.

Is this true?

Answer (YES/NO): YES